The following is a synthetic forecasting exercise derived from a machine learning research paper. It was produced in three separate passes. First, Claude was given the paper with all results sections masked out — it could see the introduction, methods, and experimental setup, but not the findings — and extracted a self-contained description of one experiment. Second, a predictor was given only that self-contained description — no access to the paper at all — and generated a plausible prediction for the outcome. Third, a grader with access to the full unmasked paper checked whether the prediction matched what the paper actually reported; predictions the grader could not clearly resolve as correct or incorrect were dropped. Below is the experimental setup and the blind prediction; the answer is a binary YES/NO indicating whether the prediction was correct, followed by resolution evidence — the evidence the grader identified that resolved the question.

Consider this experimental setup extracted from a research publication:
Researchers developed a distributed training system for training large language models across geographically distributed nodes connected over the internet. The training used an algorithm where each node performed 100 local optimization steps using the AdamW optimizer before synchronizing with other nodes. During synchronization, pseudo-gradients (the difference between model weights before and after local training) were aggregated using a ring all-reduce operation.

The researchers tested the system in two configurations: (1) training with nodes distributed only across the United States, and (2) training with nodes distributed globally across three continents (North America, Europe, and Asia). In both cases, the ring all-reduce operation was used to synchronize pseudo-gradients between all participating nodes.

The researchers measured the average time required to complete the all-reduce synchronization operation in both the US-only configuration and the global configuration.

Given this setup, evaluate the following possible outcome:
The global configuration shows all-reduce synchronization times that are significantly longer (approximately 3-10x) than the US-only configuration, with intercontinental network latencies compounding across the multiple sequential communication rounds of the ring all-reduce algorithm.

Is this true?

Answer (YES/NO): YES